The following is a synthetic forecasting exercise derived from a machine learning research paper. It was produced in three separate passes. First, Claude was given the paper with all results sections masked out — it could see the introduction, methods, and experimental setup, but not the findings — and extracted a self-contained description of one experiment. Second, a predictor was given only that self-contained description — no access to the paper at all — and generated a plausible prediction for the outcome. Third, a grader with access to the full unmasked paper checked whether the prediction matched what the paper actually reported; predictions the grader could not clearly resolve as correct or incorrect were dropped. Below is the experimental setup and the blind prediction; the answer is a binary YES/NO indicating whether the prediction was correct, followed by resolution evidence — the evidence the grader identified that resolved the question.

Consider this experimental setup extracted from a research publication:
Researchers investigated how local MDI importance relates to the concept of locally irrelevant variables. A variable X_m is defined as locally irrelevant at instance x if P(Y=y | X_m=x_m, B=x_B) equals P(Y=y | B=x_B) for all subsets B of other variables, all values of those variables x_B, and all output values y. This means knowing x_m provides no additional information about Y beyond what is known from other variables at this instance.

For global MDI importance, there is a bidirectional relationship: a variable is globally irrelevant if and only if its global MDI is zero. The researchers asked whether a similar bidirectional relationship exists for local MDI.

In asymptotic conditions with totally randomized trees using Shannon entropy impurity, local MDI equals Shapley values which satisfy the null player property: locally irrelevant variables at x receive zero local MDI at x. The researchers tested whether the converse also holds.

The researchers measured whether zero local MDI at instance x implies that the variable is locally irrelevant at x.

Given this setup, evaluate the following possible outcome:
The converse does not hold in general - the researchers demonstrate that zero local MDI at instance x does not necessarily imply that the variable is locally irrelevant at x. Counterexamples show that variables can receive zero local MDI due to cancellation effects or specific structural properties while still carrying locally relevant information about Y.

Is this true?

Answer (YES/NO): NO